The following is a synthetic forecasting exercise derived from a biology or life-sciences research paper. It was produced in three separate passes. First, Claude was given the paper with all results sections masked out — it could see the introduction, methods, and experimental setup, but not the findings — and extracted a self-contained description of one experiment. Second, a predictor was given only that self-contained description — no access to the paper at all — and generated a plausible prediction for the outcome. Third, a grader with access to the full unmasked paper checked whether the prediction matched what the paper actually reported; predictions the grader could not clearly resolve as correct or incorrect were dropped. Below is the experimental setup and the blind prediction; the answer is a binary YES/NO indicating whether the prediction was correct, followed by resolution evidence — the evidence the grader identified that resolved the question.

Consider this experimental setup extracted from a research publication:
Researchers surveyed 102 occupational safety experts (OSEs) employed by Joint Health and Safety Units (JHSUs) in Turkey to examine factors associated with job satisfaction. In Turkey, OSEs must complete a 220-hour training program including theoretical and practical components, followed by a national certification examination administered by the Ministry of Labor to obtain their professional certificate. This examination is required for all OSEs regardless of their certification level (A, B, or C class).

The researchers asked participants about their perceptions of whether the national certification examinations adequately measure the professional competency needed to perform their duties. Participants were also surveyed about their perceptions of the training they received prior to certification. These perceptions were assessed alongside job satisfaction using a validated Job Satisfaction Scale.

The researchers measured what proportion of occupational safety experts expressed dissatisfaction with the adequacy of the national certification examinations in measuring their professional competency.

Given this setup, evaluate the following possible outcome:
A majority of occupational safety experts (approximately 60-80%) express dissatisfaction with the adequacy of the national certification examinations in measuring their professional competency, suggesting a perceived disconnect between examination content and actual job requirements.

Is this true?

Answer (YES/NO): YES